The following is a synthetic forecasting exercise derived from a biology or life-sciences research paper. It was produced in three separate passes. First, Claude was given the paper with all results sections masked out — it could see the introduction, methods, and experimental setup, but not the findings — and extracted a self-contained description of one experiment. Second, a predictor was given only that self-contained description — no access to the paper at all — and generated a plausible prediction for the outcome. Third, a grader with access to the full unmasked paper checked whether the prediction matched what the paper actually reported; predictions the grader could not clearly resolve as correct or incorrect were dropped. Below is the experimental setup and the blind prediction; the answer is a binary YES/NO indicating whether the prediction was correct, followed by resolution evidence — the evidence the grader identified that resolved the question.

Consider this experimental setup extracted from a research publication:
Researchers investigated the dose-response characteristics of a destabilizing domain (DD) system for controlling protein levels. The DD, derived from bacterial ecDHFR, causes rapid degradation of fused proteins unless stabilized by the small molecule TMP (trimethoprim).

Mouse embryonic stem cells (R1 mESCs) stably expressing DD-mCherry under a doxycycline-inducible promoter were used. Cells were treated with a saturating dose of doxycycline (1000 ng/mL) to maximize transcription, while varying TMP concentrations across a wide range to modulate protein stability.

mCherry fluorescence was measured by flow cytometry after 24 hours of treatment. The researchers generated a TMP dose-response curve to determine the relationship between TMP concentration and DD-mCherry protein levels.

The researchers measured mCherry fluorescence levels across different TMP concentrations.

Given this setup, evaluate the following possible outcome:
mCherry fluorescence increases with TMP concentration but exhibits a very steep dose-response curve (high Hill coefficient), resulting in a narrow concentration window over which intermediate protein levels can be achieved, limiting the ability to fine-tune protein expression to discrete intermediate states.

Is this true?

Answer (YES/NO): NO